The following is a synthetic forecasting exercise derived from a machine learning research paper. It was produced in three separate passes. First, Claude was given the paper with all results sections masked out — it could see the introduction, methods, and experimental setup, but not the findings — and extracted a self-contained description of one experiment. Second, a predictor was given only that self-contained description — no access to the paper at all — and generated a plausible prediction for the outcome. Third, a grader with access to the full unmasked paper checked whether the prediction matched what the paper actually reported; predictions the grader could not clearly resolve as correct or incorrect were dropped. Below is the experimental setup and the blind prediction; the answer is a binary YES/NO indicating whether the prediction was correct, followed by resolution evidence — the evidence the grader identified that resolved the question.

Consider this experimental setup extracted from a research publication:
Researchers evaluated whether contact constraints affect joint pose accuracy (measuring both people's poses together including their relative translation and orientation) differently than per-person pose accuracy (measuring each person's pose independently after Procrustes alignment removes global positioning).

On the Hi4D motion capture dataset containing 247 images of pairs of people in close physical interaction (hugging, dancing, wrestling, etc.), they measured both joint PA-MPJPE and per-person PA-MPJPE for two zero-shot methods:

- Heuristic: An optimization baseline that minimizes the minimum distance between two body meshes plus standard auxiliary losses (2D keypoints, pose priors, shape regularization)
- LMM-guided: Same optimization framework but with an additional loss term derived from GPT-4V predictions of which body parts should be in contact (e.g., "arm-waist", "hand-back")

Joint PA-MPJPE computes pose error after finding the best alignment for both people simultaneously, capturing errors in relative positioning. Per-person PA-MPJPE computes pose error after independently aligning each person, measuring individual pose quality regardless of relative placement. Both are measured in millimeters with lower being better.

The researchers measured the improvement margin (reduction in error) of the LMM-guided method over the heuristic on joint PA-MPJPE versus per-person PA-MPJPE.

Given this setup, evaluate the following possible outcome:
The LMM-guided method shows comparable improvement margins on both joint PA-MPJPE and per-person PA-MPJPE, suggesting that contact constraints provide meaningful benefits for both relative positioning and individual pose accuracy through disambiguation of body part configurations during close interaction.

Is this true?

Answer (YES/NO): NO